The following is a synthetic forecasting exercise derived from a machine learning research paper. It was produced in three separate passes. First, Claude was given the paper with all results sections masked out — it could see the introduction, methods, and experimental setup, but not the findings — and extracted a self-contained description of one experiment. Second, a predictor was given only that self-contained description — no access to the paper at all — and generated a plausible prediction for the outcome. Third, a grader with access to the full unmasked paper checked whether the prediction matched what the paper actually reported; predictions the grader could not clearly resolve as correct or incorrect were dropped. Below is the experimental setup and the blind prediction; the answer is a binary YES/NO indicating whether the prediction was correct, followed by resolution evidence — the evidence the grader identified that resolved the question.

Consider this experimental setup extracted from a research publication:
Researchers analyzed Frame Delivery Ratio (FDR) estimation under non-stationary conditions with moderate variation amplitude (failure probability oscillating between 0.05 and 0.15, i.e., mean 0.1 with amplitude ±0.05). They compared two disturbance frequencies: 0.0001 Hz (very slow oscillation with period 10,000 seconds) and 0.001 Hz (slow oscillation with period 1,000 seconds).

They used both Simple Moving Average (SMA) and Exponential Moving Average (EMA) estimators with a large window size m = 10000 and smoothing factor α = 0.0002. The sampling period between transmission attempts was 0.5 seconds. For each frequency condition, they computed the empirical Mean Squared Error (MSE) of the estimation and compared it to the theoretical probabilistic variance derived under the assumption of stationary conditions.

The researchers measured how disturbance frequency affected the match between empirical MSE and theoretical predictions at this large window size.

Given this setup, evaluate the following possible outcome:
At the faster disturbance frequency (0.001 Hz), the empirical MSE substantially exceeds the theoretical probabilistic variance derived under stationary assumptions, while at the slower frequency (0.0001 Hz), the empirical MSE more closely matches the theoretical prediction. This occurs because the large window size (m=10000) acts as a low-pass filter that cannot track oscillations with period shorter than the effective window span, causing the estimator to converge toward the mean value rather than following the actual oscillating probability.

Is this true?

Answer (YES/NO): NO